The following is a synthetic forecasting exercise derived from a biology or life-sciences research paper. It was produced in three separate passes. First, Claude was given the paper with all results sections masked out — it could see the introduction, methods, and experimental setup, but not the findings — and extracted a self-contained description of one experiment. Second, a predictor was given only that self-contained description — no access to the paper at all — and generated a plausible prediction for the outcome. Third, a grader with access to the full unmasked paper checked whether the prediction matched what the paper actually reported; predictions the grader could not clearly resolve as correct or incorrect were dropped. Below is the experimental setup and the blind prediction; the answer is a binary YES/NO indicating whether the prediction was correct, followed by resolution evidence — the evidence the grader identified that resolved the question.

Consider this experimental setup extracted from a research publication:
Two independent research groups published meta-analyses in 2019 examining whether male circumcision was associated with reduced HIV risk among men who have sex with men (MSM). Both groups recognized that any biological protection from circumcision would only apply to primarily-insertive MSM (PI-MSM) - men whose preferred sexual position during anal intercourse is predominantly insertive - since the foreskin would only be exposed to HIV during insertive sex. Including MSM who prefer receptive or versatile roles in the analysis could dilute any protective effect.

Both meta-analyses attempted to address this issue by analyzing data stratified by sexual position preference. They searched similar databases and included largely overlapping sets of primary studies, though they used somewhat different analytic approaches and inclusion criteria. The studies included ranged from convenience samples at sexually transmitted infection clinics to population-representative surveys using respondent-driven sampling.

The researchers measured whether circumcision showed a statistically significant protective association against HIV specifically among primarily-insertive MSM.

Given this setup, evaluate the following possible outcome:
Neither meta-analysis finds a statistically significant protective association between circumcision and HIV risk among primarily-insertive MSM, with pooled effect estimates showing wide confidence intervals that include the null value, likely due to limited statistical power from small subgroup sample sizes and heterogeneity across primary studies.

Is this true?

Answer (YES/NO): NO